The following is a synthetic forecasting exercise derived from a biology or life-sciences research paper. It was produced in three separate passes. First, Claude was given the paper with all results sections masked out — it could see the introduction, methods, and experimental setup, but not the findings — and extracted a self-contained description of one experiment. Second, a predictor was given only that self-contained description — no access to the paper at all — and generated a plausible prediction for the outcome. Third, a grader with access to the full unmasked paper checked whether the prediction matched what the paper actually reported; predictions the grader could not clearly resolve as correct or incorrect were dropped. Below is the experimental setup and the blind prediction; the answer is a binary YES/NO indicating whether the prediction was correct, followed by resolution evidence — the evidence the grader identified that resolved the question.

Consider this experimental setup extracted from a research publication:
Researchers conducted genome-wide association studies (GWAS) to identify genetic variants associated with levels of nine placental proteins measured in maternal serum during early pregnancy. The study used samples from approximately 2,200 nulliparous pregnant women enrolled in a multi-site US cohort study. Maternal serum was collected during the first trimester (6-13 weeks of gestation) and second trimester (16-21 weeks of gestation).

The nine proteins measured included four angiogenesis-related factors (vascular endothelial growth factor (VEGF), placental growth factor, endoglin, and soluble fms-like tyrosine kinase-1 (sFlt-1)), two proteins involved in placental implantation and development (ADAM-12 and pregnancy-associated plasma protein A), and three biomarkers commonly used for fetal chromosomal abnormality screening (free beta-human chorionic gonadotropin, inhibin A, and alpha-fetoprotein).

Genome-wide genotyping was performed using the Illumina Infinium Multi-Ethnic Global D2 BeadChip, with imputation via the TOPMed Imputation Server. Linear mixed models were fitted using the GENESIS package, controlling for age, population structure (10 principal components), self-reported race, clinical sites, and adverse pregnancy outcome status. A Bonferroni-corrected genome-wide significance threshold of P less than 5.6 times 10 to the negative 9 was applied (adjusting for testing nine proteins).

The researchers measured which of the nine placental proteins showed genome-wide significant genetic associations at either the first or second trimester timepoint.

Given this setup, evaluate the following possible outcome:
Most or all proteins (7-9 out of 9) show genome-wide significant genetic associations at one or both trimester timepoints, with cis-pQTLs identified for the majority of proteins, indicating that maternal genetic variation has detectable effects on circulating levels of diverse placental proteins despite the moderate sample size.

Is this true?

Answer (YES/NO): NO